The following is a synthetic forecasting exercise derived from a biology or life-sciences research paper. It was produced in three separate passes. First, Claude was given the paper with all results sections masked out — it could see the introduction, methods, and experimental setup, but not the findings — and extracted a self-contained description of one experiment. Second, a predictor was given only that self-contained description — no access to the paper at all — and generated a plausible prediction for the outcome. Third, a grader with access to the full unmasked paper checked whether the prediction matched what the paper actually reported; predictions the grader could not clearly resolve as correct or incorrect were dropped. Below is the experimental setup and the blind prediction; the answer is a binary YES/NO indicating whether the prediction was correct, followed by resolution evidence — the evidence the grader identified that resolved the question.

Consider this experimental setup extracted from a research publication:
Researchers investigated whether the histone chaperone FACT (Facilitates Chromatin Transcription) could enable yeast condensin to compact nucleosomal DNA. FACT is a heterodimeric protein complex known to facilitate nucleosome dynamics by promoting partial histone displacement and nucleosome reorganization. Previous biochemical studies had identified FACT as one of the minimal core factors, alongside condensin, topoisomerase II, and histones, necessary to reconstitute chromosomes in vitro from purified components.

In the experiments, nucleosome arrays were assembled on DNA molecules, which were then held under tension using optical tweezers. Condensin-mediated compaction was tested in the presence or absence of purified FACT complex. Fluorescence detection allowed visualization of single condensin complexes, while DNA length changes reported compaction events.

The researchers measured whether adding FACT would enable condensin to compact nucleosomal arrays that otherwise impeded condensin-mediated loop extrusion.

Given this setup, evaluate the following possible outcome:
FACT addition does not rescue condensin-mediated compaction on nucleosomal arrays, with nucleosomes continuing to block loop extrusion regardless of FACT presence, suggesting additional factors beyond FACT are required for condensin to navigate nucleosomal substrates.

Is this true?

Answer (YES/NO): NO